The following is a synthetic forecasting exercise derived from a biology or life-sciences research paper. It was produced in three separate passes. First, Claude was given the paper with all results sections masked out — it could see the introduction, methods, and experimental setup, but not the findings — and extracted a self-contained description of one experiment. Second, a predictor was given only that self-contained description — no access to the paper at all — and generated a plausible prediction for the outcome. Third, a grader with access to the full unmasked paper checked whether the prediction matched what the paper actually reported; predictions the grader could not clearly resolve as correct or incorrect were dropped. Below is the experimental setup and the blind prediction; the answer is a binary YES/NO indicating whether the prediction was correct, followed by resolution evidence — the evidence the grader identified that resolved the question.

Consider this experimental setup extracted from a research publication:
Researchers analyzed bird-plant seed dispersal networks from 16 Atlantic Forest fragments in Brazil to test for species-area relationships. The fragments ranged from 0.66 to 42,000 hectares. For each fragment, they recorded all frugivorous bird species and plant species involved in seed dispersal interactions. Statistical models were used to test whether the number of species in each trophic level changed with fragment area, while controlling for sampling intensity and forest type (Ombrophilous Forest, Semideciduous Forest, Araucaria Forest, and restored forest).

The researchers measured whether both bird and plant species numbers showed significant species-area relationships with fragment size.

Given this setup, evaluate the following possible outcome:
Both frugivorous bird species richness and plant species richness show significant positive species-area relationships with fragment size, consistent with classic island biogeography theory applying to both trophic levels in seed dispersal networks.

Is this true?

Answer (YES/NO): YES